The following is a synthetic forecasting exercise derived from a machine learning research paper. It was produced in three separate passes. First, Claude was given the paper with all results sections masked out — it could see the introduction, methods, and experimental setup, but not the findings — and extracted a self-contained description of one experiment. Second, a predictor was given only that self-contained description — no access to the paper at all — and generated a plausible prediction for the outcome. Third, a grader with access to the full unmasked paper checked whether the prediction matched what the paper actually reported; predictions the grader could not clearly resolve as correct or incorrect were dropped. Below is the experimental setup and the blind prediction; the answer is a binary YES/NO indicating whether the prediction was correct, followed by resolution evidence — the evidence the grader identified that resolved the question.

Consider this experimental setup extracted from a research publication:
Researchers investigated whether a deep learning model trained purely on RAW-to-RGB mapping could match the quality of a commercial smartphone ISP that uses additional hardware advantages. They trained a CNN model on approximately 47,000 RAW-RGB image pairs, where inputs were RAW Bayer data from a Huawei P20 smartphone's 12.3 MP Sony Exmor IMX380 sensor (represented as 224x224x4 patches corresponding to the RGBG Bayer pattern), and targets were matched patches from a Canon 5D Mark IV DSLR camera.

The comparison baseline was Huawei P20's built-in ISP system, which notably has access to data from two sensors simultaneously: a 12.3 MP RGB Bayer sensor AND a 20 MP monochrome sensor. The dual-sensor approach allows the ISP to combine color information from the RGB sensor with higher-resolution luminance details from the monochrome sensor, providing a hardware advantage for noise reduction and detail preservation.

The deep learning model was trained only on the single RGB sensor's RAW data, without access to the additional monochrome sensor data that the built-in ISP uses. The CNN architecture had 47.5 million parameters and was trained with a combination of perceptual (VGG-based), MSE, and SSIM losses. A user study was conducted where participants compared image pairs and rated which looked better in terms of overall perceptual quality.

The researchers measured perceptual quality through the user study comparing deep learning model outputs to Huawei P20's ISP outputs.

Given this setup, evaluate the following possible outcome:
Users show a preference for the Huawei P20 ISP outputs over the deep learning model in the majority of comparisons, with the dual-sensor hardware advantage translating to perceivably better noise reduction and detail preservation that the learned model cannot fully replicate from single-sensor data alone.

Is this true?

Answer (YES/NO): NO